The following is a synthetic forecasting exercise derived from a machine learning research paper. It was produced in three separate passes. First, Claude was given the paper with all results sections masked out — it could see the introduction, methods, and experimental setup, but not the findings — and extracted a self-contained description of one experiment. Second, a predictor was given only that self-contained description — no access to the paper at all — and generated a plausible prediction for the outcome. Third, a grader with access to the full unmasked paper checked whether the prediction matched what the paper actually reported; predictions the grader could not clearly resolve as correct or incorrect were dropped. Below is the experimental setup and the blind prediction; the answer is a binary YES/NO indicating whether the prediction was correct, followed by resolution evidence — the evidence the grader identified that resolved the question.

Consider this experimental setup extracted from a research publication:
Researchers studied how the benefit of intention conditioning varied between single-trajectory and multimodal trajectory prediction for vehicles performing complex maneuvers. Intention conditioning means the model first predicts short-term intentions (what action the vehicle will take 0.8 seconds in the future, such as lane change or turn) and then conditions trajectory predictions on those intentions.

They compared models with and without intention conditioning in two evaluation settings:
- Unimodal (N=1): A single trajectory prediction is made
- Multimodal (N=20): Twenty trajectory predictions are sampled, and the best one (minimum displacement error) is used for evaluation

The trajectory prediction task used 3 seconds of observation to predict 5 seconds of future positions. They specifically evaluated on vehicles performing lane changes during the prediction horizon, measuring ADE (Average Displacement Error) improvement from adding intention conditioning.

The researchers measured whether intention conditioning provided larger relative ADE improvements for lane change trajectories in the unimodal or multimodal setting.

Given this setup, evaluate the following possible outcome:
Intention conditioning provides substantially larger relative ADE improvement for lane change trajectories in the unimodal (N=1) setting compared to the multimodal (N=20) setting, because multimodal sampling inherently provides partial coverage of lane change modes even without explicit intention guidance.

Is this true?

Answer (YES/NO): YES